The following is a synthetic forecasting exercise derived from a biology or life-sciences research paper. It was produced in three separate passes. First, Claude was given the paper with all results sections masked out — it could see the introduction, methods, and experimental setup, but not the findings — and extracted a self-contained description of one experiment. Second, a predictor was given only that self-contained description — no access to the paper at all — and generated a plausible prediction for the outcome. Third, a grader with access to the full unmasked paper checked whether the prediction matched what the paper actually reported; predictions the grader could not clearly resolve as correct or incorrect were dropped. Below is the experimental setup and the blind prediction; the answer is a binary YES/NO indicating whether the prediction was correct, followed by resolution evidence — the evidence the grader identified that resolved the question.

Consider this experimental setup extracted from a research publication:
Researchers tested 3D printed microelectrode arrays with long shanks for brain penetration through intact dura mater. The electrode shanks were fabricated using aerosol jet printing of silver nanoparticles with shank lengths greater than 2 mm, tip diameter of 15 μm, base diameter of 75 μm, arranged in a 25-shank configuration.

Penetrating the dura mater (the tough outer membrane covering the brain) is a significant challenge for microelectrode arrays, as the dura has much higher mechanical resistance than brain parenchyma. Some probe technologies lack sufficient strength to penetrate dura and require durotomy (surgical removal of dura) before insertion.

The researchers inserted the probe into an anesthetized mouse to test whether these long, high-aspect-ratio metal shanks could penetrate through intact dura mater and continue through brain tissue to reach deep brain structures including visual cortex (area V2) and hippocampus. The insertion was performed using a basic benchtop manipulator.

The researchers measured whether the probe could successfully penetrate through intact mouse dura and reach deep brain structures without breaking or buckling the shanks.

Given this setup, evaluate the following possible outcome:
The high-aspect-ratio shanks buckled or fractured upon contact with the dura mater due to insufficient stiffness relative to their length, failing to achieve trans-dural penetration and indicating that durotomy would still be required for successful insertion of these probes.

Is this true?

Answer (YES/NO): NO